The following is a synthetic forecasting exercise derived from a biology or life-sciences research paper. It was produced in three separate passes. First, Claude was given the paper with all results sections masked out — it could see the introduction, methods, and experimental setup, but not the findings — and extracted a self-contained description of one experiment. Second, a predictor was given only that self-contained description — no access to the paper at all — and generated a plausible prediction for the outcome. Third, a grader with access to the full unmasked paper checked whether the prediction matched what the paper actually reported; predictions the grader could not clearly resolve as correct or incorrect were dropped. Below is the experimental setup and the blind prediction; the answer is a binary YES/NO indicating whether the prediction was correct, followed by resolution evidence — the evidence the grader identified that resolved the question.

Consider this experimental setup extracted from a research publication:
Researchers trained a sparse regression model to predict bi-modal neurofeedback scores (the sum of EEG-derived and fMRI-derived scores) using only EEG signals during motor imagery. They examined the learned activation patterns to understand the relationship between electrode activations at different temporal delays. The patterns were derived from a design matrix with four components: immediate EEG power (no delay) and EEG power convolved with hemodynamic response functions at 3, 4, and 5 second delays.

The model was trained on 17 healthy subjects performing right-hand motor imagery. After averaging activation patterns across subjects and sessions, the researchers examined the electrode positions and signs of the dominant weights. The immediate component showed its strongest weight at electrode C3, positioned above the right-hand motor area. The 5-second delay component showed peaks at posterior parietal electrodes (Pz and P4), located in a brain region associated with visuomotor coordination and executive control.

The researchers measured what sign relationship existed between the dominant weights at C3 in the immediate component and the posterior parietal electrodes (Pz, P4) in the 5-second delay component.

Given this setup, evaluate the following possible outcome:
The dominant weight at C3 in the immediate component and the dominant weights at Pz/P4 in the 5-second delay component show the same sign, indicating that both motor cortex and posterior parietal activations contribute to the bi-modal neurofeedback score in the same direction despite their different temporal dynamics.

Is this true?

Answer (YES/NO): NO